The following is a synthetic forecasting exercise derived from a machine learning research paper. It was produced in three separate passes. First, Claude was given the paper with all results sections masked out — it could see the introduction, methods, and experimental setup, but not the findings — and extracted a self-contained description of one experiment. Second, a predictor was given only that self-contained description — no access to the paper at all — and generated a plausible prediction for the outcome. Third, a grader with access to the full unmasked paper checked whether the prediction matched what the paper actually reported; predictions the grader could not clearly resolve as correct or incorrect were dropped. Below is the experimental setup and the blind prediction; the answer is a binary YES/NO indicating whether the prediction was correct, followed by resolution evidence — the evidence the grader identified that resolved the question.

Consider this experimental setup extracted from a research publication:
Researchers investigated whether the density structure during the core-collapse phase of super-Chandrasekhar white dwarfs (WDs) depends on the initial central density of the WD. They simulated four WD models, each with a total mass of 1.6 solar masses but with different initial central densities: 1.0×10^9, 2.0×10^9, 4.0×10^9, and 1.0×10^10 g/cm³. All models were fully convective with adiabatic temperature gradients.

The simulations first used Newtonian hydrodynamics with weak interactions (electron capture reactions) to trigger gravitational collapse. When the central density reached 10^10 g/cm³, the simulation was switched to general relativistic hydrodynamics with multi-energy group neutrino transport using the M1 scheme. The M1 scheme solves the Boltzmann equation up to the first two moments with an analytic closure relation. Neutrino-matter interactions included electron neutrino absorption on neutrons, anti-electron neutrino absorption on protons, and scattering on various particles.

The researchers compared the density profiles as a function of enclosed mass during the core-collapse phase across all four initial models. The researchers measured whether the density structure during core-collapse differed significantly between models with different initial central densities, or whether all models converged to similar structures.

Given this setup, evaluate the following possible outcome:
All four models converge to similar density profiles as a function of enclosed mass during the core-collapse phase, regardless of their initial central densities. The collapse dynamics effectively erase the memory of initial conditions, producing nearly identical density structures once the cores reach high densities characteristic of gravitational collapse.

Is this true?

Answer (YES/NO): YES